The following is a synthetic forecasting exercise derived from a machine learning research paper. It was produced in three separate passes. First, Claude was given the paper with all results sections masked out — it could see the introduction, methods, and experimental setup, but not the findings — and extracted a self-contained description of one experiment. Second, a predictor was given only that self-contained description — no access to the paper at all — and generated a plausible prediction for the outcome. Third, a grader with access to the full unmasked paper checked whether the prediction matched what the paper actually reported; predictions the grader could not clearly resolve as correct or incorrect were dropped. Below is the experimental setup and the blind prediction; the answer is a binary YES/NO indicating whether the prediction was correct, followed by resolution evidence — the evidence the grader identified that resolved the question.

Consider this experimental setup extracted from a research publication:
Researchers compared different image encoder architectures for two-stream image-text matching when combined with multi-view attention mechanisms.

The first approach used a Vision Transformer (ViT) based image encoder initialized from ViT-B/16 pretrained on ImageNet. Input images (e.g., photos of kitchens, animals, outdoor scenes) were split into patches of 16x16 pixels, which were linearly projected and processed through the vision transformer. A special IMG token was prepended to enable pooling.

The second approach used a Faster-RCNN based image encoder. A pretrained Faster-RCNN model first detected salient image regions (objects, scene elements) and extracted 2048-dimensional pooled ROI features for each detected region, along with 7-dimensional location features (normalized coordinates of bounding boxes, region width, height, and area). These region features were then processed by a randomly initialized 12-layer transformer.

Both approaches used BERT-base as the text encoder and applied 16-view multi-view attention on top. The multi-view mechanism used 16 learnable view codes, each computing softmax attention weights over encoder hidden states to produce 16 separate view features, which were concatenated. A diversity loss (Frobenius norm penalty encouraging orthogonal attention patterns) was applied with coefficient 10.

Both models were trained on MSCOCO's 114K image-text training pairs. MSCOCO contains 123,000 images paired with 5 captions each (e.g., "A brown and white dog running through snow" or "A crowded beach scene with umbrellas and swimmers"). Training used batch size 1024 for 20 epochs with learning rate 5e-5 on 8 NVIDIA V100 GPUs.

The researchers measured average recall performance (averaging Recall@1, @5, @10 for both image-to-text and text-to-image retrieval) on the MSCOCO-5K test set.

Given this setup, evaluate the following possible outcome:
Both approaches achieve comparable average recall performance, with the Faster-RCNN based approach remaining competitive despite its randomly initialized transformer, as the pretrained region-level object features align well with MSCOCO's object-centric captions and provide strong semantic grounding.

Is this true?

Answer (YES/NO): NO